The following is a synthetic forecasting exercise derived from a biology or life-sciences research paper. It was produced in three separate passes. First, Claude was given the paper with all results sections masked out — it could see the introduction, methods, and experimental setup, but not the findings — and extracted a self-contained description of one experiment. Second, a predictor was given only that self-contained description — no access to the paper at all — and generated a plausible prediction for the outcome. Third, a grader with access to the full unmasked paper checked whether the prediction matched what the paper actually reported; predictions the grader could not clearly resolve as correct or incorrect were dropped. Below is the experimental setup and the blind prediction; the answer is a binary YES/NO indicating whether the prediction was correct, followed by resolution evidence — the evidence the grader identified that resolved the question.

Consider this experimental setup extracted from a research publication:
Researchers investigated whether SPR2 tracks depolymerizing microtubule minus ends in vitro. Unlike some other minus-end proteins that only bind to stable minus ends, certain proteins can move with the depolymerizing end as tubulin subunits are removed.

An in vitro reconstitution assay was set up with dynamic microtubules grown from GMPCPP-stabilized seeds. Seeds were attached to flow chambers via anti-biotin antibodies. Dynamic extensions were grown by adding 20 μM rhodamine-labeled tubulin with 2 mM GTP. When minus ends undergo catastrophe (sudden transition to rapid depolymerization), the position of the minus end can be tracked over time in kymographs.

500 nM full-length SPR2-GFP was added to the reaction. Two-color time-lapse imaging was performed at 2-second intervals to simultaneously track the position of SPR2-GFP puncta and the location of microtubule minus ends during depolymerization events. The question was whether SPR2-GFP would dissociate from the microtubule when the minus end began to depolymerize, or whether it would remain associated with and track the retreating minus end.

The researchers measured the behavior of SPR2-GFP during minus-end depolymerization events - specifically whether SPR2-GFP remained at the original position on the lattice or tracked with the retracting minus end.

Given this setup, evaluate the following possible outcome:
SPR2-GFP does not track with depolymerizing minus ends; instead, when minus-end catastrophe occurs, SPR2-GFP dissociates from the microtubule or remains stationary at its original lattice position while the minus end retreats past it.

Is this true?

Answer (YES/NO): NO